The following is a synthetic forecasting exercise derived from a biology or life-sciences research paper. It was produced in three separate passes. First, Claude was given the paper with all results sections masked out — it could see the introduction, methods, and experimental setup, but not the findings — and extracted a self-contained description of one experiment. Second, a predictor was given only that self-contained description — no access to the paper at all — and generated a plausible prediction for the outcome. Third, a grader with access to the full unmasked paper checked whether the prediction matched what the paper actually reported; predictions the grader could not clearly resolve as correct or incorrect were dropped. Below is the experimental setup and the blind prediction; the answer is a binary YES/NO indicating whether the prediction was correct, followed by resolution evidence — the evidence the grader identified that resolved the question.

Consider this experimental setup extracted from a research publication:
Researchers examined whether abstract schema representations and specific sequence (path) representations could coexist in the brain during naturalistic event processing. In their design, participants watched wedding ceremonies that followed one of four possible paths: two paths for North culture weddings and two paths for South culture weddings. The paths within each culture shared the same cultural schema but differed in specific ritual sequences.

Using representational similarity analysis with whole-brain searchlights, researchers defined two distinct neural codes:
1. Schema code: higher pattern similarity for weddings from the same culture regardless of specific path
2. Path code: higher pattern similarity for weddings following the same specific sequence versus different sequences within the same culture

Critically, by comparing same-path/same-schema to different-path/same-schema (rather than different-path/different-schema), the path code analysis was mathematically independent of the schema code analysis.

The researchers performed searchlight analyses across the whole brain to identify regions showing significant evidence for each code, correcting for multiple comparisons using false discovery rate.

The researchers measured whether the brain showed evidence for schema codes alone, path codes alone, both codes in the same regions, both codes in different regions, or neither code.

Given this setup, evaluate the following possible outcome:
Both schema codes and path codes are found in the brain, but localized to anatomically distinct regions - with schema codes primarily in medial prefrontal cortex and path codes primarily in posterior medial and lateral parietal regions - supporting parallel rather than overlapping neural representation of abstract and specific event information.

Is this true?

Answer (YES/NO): NO